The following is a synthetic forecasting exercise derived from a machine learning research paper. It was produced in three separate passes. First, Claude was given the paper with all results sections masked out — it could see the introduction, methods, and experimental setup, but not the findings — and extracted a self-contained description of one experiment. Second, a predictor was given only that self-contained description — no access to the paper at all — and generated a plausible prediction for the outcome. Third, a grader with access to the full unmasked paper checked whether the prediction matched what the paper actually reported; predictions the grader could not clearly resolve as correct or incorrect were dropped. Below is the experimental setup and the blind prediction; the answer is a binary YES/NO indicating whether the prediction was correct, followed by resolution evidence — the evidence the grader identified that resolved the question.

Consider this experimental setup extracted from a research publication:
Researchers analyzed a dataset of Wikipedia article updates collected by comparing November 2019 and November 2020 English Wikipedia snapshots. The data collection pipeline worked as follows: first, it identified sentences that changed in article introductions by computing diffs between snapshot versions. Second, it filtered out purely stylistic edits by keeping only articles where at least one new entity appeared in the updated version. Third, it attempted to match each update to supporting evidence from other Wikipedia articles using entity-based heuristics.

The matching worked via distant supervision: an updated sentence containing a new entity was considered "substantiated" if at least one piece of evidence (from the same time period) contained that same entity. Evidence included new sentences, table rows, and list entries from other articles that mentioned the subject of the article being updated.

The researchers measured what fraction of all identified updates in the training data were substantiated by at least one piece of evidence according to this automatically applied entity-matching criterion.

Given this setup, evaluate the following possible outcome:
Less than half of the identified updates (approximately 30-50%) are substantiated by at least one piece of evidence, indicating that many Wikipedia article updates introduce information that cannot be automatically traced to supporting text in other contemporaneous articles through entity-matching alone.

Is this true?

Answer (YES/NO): YES